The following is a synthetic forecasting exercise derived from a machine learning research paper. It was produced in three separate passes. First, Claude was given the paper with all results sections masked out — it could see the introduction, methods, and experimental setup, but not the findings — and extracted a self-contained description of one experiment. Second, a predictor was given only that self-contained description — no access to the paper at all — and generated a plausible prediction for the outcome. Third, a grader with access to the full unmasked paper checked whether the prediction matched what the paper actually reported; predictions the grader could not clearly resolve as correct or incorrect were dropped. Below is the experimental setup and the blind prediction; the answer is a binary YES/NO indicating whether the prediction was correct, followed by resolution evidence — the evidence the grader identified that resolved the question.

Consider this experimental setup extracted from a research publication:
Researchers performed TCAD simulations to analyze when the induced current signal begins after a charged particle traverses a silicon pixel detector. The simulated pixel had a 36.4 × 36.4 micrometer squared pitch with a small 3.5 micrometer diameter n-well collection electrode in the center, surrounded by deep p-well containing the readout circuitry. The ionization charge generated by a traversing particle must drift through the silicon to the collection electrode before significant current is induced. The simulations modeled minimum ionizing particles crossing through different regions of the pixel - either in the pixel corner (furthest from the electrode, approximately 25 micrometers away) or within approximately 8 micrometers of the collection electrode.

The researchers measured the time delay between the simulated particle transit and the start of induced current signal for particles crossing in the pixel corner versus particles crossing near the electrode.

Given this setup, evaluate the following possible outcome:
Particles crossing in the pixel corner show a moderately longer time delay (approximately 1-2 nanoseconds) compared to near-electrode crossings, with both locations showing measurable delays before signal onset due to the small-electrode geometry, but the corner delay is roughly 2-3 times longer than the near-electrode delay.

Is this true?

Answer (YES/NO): NO